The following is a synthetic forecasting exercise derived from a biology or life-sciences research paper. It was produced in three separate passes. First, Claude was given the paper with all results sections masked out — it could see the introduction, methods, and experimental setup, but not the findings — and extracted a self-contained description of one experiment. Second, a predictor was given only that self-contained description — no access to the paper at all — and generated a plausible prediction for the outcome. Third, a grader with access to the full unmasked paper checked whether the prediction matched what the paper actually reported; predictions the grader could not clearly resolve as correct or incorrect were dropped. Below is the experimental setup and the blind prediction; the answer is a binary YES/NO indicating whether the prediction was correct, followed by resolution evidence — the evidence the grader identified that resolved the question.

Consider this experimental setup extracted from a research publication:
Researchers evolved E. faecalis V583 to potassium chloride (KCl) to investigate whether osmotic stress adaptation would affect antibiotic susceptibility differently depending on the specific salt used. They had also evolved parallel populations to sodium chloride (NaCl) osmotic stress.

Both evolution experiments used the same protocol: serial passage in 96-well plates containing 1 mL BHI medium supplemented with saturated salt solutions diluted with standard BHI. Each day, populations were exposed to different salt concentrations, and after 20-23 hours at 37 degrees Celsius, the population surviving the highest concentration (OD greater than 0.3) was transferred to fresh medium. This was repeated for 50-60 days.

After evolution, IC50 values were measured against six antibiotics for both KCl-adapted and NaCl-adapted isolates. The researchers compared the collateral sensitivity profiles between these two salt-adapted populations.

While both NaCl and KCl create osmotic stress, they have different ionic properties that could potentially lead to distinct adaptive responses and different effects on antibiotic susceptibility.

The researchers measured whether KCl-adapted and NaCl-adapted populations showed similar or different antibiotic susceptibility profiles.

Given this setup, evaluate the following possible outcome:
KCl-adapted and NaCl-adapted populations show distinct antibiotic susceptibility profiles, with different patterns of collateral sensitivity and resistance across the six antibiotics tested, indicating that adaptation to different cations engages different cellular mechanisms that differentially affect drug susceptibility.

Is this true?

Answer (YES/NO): NO